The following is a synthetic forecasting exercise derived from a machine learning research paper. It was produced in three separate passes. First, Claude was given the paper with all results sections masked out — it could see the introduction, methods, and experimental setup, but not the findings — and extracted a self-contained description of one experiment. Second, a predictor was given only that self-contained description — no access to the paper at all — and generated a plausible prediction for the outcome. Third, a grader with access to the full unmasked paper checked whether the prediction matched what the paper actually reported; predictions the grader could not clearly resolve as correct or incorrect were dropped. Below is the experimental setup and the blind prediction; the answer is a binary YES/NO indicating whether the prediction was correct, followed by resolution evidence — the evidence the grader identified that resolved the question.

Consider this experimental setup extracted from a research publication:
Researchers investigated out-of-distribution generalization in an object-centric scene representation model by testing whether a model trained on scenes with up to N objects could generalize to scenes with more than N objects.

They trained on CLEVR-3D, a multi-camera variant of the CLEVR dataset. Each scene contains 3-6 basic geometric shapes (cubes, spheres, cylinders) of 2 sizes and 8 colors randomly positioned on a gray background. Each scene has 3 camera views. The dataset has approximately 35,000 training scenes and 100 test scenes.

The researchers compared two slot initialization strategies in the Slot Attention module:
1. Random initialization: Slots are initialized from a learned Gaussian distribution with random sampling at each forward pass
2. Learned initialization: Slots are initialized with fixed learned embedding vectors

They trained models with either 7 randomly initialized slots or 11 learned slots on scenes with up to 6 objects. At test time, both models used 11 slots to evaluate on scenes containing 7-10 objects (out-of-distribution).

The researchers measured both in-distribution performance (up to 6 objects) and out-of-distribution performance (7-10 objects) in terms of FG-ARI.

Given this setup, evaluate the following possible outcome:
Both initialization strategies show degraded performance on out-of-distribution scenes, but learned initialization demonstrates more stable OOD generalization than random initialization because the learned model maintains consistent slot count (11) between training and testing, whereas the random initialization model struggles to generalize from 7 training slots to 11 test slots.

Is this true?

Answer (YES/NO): NO